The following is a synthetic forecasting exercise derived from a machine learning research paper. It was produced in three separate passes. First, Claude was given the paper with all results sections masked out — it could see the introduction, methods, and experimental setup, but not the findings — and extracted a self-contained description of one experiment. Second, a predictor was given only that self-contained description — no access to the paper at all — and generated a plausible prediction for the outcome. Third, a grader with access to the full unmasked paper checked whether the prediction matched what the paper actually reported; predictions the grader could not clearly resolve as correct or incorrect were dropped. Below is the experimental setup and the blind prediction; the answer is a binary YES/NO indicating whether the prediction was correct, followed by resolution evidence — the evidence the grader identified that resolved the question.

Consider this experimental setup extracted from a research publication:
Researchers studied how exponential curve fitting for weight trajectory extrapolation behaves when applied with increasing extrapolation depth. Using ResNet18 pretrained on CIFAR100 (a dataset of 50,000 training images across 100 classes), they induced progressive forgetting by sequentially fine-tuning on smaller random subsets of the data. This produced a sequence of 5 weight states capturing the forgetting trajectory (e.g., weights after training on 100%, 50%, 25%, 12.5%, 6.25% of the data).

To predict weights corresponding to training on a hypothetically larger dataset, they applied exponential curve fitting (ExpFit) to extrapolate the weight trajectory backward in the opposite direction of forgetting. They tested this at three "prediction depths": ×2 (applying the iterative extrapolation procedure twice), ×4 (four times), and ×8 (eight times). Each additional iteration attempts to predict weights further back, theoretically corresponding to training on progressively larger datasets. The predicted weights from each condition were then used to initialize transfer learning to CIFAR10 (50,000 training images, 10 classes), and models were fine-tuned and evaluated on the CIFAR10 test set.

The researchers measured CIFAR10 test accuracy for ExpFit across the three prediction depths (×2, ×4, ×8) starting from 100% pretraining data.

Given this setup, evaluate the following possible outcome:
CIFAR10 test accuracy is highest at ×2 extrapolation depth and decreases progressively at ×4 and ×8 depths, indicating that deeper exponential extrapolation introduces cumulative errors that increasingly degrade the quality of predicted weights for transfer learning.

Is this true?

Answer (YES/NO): YES